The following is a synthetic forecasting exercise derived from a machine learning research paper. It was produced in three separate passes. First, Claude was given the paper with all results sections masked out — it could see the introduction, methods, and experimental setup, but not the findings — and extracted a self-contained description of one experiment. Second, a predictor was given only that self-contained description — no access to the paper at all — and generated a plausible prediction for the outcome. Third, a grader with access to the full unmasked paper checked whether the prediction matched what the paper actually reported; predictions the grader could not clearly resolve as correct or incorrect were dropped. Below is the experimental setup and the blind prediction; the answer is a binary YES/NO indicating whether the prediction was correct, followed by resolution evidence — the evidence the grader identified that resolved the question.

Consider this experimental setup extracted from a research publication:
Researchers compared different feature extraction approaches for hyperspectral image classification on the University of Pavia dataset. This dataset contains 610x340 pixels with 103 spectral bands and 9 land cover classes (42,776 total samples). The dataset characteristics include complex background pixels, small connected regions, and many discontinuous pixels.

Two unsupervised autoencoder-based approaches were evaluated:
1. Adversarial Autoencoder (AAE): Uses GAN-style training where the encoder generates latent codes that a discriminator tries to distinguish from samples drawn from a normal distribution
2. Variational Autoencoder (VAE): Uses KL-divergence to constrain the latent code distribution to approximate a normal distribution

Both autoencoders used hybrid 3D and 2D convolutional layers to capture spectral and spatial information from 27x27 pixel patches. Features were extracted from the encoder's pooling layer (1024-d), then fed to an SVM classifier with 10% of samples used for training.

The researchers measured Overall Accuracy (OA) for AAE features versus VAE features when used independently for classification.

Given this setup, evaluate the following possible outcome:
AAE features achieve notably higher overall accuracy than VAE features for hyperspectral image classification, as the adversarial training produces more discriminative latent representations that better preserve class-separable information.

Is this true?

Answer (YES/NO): YES